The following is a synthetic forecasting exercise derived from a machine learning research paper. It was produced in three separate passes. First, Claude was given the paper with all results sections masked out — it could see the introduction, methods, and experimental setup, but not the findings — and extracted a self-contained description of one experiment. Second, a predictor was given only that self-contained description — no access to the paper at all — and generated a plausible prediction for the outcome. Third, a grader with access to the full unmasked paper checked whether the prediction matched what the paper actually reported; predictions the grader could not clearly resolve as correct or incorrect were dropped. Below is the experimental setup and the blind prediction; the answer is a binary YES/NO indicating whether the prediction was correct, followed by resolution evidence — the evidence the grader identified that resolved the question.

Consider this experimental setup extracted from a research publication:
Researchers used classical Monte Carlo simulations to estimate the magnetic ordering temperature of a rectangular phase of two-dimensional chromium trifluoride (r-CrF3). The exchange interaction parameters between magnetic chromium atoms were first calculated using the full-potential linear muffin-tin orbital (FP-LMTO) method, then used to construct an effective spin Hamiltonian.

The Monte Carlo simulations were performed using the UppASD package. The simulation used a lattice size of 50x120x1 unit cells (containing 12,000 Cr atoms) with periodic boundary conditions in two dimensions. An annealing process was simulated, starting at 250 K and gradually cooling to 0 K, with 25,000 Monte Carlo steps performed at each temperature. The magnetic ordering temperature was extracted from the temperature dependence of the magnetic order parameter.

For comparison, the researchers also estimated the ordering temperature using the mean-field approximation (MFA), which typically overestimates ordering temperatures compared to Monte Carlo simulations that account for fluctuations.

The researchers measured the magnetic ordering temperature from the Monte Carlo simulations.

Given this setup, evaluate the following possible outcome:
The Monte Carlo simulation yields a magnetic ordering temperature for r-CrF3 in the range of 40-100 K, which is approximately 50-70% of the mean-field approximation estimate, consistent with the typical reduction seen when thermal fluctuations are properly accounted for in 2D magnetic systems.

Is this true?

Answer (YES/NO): NO